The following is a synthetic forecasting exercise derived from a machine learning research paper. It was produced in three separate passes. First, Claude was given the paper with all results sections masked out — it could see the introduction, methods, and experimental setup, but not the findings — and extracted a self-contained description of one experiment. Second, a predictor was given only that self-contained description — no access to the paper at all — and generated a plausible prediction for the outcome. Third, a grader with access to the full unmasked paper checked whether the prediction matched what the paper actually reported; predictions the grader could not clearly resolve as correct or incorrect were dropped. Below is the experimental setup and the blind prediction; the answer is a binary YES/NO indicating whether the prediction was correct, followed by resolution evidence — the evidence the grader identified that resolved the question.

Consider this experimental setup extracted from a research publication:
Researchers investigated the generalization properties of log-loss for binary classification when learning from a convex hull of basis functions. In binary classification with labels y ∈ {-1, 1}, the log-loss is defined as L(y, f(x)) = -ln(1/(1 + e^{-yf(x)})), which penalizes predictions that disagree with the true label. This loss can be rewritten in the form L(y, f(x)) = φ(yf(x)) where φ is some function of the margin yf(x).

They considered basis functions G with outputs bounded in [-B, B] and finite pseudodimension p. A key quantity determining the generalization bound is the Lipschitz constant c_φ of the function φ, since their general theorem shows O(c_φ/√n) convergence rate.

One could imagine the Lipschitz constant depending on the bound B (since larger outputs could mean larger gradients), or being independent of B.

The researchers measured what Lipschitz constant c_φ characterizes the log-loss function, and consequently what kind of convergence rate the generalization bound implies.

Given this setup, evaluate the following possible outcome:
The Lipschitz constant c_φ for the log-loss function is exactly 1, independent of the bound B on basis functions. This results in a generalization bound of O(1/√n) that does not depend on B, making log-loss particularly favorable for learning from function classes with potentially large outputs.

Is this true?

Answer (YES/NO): NO